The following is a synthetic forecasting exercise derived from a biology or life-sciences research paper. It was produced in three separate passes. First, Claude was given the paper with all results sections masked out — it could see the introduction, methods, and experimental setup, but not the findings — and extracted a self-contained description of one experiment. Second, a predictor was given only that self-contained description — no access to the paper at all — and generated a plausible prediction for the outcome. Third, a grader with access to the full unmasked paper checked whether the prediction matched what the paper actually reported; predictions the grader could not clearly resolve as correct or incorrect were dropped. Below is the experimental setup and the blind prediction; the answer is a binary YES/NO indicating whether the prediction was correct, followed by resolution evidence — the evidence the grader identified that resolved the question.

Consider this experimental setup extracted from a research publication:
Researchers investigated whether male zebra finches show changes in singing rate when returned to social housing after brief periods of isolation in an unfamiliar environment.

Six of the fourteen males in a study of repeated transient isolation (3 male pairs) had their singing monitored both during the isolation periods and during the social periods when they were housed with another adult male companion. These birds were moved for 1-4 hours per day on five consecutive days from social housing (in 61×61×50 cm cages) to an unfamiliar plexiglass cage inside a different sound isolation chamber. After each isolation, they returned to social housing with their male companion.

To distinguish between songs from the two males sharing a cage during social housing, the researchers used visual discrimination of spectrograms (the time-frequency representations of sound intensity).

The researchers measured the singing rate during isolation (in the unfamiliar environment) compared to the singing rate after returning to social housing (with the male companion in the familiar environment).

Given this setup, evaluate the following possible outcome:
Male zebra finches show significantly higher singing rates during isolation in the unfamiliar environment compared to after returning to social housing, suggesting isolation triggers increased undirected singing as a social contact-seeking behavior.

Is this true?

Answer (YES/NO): NO